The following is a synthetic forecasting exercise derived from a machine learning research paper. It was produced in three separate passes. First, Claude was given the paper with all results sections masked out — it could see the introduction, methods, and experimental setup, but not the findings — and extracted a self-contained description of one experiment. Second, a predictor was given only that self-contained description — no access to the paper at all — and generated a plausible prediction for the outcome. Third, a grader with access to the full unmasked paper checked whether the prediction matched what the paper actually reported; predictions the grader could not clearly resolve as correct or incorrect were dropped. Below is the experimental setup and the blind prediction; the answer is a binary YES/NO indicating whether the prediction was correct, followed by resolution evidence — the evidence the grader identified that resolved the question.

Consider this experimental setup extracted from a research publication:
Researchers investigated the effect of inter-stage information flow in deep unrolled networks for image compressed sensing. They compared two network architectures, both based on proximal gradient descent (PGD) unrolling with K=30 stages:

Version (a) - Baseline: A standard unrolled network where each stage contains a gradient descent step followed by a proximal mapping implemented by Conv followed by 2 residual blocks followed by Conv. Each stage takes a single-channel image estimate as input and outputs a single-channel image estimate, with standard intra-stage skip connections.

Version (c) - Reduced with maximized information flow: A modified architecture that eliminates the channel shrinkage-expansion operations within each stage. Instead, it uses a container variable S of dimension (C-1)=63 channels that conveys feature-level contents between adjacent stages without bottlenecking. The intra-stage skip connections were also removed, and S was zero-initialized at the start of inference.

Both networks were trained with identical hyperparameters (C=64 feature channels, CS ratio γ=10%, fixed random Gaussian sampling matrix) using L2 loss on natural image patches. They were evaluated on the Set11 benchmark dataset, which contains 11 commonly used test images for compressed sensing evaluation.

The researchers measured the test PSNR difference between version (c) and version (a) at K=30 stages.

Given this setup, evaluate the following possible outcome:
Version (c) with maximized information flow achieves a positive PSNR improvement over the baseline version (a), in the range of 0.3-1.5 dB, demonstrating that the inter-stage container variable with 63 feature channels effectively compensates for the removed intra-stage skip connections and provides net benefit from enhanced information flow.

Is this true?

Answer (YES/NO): NO